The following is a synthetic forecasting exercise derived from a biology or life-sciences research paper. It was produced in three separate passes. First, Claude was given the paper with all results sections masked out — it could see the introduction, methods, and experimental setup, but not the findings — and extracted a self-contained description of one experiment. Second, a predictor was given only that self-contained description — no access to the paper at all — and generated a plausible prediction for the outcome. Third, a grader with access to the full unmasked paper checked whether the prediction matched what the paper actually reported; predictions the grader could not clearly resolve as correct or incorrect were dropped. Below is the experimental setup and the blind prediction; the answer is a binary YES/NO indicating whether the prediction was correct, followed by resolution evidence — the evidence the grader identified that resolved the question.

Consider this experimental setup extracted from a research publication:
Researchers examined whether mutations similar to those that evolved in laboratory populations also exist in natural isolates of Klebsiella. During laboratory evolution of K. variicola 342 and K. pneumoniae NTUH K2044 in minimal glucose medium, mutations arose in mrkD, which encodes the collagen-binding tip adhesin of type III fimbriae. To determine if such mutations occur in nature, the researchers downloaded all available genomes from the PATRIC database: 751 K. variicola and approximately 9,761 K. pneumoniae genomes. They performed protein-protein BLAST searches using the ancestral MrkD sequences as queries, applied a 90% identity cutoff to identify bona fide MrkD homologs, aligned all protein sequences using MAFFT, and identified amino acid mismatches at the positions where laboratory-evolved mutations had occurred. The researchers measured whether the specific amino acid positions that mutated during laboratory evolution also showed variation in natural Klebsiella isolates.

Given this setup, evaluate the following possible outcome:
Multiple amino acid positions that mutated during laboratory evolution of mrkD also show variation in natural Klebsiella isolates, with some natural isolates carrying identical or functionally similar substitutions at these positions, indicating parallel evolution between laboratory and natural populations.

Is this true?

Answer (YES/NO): YES